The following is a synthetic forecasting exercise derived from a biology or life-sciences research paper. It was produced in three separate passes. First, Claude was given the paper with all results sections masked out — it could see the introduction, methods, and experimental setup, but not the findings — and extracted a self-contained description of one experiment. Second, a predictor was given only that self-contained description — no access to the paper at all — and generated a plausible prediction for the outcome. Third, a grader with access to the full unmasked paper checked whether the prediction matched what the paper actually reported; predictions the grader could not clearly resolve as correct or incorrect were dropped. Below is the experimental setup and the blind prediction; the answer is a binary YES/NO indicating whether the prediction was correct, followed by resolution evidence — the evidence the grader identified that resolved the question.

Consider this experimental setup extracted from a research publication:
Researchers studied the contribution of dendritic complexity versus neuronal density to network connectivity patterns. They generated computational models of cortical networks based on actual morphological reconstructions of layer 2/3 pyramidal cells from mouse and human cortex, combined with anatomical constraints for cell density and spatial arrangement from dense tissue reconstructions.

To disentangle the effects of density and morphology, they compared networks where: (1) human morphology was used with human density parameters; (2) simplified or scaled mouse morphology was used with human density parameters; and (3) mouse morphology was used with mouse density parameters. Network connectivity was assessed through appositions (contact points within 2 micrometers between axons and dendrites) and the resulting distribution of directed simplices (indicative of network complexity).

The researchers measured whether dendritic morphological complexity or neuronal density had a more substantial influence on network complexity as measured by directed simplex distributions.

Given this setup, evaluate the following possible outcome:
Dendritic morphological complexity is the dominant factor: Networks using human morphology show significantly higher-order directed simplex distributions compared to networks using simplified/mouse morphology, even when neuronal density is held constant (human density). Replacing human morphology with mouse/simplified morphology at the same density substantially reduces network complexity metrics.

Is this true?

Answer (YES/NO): YES